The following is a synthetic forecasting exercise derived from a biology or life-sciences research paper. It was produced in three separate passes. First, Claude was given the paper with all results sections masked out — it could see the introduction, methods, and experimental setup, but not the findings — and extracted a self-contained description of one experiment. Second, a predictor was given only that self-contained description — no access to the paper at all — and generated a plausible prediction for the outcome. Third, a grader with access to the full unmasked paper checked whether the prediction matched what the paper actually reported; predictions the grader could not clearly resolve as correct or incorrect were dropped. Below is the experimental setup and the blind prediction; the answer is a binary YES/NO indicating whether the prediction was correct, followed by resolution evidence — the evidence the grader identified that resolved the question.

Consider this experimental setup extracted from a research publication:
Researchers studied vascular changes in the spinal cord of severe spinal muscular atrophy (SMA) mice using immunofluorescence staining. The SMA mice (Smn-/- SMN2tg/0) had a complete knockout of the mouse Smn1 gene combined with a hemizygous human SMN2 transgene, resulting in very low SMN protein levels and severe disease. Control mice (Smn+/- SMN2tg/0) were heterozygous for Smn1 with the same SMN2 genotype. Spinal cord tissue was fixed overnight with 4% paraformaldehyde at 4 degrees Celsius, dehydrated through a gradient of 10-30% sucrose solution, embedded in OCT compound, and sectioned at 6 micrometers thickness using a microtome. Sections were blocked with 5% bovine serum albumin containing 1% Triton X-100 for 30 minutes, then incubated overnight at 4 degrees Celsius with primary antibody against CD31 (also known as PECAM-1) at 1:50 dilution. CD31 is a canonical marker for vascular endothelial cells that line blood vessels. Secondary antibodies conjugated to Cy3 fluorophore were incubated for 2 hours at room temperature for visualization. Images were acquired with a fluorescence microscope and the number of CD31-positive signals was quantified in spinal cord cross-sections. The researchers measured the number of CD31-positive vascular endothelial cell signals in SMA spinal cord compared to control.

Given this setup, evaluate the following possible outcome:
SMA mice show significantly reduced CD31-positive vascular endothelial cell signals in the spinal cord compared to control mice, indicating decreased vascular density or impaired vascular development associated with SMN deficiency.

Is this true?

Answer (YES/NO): YES